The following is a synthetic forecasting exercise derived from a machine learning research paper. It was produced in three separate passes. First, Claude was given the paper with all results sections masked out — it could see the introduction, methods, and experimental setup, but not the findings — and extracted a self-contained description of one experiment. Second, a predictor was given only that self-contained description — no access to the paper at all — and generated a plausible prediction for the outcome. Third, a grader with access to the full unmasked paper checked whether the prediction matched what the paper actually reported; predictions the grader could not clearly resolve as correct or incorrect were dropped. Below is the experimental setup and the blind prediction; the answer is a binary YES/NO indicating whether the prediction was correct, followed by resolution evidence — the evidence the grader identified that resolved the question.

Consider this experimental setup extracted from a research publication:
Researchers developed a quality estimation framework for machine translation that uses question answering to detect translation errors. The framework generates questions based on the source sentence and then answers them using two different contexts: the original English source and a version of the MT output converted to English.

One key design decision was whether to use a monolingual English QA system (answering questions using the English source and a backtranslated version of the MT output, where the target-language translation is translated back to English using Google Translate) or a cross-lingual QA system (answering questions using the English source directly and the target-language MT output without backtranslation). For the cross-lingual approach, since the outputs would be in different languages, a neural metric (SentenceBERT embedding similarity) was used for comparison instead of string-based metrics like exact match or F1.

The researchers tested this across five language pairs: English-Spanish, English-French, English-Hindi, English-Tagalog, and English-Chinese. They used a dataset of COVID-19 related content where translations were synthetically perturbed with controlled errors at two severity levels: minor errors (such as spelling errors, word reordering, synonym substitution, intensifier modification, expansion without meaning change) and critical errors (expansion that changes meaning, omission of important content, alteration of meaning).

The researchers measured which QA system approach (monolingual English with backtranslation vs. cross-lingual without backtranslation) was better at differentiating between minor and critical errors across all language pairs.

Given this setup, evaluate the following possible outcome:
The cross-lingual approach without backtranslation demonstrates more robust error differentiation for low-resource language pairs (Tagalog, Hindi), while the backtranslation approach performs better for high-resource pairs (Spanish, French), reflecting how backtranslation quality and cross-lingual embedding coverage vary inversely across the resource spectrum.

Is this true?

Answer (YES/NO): NO